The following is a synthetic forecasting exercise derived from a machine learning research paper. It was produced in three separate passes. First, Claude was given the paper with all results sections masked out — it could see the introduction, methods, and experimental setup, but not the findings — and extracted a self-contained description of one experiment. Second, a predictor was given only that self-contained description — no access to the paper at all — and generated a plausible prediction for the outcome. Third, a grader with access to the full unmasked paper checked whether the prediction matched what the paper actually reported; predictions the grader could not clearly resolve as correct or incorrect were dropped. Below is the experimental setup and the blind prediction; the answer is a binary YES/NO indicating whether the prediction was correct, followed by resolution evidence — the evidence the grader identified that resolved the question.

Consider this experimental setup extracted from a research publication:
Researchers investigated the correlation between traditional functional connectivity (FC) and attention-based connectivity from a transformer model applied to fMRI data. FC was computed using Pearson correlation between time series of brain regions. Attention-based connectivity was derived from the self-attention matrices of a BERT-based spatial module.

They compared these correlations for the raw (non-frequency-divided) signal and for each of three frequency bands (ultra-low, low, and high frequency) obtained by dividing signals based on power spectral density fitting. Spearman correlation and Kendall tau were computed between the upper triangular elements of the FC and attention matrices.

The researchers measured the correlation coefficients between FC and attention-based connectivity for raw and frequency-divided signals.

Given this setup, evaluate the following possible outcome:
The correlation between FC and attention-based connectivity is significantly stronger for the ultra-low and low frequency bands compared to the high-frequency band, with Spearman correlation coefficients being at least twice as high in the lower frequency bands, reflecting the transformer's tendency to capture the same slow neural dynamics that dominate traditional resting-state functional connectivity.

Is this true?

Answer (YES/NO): NO